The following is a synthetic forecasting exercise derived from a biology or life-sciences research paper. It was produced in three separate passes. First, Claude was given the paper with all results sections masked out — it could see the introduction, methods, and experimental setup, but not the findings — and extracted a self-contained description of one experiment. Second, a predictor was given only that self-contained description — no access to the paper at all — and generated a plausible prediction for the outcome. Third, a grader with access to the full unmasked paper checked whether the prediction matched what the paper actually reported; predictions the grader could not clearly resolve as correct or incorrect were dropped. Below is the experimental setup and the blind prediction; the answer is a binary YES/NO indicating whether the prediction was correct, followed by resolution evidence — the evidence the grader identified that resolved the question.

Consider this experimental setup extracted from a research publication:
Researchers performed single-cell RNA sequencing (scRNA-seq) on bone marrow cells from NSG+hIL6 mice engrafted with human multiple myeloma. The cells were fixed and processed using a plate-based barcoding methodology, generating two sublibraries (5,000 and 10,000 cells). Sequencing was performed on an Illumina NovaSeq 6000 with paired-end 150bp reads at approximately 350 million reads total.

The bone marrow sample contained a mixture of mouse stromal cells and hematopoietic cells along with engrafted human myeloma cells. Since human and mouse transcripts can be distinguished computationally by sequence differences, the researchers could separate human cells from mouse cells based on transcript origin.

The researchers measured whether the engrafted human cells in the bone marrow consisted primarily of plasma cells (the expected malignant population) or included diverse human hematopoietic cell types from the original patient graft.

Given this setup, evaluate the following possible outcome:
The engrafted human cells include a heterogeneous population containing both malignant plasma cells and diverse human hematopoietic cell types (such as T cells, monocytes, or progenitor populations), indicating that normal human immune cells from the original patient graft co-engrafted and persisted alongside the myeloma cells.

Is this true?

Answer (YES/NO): YES